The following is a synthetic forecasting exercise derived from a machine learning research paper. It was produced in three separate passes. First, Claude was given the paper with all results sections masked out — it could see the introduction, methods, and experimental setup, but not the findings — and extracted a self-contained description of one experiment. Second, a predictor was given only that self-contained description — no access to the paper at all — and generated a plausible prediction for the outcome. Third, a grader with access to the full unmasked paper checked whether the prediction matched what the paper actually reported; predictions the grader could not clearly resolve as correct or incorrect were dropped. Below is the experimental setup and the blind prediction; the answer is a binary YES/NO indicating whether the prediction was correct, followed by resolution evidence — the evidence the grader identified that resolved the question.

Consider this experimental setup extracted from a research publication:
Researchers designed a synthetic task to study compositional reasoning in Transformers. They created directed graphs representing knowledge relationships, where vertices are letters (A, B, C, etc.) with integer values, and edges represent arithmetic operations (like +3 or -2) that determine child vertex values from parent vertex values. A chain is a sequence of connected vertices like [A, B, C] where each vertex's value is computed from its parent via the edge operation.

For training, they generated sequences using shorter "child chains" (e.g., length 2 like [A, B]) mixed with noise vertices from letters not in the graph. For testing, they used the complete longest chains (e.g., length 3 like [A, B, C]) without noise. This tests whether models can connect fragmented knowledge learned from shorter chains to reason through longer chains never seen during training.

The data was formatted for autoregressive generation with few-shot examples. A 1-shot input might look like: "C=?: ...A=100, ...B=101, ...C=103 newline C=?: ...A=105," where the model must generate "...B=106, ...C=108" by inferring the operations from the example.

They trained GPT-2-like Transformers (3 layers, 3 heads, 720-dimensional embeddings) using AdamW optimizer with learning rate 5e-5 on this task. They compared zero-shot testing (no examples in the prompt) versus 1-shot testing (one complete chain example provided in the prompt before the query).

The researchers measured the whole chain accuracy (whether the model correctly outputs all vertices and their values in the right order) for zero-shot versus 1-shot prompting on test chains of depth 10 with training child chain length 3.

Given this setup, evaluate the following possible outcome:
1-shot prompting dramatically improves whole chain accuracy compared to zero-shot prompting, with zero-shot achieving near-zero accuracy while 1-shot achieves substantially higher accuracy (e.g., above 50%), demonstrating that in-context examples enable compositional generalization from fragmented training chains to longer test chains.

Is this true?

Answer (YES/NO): YES